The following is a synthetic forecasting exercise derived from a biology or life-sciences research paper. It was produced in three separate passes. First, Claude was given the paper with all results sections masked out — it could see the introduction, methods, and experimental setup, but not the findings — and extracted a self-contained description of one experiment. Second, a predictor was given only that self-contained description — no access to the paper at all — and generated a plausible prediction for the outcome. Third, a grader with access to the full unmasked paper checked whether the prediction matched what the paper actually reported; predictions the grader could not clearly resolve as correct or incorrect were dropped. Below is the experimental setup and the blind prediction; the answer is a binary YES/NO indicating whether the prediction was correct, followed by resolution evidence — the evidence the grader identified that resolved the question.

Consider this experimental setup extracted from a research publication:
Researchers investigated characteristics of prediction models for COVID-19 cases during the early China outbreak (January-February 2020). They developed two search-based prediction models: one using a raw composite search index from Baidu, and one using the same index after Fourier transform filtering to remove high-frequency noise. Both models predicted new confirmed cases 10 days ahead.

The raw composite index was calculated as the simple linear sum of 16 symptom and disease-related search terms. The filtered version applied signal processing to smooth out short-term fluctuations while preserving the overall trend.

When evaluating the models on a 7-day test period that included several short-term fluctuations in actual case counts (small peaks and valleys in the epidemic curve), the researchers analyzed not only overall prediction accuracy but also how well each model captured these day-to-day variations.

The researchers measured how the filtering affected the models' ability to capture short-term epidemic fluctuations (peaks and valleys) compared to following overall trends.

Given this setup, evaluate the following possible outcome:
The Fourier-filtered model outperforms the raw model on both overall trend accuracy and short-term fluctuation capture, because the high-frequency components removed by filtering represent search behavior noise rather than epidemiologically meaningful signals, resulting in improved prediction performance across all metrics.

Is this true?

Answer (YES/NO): NO